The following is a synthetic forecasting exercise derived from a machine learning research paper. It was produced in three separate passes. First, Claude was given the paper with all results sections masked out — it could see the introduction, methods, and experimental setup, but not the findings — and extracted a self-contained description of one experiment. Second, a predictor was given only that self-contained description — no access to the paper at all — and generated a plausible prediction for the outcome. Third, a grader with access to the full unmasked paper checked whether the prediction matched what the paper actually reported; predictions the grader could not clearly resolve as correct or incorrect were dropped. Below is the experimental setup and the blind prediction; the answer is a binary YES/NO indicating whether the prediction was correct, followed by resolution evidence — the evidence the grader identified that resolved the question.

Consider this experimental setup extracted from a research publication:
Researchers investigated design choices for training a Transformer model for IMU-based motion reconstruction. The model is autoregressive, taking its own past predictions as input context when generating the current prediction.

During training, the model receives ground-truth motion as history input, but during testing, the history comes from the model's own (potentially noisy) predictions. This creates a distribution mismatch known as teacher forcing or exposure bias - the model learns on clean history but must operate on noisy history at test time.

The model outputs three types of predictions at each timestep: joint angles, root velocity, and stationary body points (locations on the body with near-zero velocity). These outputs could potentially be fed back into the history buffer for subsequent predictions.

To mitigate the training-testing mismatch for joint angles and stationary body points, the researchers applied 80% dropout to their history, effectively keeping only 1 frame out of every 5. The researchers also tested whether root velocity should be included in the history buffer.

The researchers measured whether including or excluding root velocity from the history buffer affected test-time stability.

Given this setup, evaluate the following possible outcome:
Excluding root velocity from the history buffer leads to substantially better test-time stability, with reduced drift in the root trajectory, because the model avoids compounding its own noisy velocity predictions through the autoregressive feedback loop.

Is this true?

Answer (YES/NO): YES